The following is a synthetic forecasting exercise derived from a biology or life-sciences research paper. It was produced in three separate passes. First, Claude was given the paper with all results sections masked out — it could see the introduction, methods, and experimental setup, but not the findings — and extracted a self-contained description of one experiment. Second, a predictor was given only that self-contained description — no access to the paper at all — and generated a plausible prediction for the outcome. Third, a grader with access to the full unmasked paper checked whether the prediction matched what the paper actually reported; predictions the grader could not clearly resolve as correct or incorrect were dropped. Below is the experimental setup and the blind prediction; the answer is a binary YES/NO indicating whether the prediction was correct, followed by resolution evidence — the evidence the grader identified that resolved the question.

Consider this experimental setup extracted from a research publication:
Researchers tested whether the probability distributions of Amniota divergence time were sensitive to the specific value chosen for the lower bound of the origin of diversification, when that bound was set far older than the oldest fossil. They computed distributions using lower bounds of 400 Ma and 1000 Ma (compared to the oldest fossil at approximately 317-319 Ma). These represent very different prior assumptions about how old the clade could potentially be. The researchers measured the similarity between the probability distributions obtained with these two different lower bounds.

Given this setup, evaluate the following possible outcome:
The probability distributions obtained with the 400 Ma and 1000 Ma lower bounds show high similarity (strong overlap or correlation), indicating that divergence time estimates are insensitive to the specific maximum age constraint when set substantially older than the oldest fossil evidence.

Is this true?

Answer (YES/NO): YES